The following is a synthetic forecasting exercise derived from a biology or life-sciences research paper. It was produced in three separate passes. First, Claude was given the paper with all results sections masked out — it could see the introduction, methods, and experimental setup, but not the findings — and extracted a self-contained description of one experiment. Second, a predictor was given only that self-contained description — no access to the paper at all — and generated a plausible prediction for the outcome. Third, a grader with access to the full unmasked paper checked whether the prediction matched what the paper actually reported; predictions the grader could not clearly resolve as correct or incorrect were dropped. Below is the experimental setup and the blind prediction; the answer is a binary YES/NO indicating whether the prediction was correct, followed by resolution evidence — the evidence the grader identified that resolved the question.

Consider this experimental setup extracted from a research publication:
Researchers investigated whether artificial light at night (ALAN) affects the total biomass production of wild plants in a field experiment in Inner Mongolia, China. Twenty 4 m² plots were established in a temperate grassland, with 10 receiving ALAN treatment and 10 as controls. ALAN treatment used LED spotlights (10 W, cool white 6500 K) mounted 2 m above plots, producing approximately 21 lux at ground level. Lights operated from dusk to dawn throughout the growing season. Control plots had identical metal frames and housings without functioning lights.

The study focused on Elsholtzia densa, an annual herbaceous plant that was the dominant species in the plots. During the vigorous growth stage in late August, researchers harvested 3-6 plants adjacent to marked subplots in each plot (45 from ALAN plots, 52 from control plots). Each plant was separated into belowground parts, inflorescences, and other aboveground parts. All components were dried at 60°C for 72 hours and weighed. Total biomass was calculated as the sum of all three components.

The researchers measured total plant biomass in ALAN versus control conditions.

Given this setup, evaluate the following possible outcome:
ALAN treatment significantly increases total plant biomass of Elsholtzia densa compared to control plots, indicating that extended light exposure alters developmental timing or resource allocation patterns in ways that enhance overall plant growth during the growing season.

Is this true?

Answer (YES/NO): NO